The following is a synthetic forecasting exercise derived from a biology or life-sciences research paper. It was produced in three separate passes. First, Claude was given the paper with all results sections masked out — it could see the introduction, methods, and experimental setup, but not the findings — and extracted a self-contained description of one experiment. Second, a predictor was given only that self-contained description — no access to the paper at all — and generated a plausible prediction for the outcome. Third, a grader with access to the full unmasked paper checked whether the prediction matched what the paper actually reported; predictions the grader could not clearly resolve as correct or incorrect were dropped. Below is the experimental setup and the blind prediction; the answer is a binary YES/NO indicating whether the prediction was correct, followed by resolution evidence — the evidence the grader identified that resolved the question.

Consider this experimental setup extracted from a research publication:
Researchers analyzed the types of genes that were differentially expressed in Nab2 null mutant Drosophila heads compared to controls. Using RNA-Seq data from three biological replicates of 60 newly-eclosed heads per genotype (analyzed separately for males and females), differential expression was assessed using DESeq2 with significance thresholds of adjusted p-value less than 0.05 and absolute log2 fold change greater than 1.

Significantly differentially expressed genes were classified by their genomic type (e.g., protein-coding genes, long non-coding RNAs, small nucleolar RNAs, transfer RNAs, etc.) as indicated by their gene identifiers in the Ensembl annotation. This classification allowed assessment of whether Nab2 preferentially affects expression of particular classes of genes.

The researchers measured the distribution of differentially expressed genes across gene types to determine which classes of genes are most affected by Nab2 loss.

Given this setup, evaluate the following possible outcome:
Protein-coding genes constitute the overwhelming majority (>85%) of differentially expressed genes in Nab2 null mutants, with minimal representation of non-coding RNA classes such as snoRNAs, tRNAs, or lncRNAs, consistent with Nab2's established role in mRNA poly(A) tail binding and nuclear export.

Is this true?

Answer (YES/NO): YES